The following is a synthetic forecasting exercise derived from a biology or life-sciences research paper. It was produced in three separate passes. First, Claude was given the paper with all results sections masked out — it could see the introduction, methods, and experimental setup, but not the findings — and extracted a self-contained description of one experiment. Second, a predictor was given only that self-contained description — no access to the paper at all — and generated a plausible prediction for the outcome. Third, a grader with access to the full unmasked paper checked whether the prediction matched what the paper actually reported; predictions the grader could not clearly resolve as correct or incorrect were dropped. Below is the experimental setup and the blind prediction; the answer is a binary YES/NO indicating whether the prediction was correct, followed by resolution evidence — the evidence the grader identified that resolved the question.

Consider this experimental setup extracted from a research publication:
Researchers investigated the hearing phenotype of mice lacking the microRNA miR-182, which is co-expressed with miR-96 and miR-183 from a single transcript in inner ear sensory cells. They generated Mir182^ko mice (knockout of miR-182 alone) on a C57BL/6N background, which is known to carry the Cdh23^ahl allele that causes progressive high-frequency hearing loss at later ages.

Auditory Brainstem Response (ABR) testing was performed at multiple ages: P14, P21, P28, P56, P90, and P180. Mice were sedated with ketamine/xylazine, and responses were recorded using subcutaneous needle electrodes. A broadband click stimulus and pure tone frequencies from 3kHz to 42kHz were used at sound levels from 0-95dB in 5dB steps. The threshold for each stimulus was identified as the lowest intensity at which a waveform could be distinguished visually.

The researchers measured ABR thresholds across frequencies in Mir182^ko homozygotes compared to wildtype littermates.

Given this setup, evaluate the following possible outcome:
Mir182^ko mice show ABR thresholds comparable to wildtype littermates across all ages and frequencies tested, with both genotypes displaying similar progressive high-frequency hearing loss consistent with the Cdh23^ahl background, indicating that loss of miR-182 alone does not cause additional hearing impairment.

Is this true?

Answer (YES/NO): NO